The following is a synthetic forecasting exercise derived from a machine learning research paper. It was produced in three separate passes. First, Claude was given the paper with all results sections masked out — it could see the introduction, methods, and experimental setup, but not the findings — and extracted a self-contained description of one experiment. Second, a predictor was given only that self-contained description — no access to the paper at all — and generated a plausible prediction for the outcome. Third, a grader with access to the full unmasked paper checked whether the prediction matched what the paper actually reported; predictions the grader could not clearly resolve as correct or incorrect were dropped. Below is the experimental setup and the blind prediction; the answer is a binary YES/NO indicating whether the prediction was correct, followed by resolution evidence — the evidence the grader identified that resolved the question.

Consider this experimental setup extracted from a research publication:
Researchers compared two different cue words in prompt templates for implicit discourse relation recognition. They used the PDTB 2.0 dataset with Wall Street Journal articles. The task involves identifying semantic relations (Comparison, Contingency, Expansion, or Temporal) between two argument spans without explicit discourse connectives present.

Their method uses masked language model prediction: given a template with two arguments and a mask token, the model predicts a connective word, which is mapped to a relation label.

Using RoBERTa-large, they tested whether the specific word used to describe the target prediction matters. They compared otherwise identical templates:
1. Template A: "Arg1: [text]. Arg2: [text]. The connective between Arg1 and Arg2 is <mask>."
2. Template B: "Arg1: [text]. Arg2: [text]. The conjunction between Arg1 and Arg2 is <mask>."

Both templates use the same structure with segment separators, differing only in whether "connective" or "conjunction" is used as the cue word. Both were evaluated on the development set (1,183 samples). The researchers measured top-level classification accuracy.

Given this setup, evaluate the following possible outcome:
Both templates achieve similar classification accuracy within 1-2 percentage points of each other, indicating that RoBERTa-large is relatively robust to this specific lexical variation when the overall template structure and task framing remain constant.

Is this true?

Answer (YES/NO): YES